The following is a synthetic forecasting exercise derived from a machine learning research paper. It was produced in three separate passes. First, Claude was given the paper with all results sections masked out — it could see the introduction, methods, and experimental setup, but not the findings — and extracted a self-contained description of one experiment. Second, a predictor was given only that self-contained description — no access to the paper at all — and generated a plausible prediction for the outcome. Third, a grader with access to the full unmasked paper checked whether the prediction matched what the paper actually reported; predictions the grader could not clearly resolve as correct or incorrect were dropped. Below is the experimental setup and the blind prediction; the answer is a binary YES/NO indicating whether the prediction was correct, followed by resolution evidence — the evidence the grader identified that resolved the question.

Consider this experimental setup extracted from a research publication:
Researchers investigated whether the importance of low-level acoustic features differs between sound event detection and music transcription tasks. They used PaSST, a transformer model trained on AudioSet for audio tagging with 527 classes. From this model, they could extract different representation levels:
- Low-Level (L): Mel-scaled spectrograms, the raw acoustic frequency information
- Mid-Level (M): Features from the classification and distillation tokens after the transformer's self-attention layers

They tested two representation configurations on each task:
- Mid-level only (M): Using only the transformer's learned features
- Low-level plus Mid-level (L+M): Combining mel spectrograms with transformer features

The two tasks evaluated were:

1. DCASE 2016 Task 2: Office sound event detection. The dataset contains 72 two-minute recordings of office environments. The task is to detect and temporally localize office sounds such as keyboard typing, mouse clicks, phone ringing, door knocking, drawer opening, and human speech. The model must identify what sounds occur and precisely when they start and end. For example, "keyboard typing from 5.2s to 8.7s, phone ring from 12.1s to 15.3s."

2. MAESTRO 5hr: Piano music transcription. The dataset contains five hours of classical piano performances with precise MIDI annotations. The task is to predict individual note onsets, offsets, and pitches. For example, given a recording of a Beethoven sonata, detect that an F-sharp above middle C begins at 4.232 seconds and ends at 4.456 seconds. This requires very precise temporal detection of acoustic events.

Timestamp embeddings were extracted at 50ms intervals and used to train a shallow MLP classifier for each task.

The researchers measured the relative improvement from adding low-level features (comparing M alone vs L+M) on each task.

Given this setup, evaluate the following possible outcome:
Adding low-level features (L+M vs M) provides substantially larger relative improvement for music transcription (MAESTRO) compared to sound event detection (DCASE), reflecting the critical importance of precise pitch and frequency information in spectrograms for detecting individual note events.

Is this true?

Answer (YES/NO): YES